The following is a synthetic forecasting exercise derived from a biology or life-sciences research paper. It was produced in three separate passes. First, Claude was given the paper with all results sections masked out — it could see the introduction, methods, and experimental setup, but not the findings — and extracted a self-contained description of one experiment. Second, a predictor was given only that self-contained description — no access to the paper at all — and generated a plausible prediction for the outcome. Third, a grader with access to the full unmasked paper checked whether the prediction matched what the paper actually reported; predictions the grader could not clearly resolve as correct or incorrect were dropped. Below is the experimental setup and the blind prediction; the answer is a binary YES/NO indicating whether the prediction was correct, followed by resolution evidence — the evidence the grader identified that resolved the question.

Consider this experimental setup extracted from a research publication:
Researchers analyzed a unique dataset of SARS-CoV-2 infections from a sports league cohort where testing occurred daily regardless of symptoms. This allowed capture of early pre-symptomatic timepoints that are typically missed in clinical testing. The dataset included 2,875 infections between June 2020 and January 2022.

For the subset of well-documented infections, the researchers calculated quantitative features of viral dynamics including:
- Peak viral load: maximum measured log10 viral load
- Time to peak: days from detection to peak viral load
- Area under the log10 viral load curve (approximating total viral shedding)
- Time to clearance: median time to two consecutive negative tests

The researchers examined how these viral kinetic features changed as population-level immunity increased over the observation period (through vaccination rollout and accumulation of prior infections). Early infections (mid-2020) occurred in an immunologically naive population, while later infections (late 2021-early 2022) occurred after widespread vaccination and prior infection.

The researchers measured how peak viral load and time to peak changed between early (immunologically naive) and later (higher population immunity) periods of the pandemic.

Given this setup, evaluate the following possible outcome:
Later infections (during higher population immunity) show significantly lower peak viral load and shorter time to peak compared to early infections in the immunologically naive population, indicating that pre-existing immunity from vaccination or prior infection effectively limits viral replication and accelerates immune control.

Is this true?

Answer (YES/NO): YES